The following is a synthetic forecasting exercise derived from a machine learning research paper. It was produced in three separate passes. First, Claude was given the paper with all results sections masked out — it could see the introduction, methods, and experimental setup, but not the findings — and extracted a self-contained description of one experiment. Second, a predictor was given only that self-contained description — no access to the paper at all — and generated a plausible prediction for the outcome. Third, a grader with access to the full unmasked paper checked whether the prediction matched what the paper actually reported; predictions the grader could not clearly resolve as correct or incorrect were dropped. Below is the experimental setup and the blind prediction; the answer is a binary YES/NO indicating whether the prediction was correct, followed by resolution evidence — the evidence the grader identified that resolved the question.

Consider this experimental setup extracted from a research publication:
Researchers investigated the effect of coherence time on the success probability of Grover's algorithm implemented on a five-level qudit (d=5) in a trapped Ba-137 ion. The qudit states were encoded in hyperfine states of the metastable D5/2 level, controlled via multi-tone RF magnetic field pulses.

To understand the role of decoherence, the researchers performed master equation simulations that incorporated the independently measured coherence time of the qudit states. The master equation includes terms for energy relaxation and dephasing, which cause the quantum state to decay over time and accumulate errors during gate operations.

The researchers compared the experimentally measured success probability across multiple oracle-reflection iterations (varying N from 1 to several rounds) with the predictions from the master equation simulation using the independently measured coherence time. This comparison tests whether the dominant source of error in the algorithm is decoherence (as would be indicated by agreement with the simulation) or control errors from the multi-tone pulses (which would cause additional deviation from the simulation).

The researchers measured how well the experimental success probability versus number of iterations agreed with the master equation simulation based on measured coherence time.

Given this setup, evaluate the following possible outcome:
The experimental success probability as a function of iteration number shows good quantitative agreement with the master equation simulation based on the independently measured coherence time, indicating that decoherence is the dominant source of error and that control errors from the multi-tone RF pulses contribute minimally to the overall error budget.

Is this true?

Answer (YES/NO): YES